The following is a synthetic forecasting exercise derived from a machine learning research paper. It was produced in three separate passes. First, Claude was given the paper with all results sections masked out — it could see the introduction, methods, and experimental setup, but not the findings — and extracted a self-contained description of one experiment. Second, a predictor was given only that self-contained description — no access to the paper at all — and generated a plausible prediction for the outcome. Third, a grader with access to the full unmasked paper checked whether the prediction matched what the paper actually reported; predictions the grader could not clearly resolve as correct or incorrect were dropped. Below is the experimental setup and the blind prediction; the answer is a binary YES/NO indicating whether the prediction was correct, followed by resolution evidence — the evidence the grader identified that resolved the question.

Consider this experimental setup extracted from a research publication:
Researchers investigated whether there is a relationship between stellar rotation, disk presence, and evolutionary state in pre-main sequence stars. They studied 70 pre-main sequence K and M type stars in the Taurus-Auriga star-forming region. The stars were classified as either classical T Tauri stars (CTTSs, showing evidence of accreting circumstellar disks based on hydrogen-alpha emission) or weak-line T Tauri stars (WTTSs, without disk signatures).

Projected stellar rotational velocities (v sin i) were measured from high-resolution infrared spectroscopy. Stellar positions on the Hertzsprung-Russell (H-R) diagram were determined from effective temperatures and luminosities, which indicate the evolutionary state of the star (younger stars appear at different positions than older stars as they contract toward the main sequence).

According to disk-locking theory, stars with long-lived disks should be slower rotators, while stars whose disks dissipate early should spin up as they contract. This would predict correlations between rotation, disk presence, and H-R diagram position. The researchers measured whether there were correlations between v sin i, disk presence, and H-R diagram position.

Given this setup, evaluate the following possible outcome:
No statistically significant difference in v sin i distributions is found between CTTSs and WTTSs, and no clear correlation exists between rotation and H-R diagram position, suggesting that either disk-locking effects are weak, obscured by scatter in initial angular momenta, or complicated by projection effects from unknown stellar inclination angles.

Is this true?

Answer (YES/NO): NO